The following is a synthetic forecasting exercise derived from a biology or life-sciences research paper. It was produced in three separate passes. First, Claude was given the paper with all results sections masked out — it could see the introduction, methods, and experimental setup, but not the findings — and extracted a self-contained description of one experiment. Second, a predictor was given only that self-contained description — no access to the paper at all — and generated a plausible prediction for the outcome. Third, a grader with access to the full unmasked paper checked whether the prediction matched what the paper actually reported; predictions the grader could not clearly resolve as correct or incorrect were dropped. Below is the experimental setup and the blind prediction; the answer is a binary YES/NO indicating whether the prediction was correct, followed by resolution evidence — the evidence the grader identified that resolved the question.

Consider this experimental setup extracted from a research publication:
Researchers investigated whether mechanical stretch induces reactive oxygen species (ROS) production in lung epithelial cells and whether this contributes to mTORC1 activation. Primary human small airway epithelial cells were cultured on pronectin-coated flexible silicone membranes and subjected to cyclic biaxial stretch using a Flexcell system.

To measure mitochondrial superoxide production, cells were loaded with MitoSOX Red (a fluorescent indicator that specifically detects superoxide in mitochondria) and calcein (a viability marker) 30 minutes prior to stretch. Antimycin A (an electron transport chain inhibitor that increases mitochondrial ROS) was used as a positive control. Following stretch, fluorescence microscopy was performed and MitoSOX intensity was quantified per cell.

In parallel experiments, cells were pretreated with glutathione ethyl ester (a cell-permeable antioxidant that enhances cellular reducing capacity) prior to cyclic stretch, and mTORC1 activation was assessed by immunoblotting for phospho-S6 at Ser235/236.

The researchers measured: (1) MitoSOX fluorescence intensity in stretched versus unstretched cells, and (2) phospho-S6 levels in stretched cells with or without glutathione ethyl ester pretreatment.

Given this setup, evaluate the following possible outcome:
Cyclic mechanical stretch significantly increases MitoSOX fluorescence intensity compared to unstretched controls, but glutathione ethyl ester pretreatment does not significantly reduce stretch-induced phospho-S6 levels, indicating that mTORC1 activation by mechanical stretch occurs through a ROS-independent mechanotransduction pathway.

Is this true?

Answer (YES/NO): NO